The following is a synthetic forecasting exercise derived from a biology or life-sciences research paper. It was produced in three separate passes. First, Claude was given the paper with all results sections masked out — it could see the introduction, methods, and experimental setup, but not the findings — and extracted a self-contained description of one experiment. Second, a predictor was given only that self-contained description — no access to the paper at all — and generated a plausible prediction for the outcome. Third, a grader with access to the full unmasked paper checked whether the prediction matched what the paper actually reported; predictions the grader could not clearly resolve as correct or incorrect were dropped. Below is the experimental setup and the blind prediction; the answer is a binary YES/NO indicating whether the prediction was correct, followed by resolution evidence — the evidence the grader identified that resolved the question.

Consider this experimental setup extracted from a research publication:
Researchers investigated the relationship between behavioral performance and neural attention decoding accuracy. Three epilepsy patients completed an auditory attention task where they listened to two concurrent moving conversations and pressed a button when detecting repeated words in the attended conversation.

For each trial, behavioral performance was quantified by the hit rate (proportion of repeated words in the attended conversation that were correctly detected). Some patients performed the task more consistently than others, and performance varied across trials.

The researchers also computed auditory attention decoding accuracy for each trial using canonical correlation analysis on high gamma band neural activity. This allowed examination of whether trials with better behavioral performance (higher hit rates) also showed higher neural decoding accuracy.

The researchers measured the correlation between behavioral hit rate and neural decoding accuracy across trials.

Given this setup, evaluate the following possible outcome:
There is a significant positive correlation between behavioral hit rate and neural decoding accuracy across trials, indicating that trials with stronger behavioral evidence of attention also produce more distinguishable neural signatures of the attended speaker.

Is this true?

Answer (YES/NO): YES